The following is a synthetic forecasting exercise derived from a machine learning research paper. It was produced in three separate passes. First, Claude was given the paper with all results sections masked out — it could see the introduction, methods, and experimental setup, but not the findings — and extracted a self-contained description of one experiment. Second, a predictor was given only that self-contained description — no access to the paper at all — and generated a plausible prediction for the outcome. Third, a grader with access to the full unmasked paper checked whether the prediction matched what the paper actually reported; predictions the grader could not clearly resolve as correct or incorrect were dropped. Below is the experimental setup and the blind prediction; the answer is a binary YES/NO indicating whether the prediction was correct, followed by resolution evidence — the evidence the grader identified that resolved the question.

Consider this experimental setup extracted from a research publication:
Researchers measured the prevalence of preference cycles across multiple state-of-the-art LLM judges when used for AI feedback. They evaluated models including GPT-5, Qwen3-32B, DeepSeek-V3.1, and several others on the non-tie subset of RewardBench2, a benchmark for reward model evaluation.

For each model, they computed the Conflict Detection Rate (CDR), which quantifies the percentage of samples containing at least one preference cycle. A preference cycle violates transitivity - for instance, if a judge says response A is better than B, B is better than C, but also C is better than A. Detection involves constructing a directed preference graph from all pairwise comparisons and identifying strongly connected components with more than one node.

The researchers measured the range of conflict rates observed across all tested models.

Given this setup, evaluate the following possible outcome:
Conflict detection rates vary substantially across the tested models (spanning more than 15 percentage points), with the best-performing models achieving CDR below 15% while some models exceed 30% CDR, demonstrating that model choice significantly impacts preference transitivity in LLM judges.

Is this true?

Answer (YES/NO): NO